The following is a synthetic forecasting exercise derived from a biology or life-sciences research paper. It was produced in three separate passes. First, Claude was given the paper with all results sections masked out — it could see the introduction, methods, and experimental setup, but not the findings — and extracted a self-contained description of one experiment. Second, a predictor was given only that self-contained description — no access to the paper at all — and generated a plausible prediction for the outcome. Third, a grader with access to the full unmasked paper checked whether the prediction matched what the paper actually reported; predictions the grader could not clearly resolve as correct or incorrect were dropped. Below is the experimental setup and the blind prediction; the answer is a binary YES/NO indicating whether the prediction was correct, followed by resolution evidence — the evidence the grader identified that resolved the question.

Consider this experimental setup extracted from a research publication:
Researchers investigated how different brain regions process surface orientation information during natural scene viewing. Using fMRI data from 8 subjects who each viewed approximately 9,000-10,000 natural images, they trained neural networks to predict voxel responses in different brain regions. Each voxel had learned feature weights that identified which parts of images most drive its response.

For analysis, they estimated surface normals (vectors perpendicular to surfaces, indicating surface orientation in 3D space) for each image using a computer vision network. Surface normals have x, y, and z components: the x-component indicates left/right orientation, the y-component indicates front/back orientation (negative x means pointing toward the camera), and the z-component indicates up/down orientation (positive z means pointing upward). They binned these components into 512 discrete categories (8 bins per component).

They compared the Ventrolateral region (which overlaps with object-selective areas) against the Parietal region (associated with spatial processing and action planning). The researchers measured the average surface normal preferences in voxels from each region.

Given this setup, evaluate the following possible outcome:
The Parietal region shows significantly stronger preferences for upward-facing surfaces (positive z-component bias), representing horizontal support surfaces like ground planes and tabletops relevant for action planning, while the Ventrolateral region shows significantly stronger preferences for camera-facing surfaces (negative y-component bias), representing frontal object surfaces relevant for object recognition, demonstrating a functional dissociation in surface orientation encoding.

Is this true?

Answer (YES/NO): NO